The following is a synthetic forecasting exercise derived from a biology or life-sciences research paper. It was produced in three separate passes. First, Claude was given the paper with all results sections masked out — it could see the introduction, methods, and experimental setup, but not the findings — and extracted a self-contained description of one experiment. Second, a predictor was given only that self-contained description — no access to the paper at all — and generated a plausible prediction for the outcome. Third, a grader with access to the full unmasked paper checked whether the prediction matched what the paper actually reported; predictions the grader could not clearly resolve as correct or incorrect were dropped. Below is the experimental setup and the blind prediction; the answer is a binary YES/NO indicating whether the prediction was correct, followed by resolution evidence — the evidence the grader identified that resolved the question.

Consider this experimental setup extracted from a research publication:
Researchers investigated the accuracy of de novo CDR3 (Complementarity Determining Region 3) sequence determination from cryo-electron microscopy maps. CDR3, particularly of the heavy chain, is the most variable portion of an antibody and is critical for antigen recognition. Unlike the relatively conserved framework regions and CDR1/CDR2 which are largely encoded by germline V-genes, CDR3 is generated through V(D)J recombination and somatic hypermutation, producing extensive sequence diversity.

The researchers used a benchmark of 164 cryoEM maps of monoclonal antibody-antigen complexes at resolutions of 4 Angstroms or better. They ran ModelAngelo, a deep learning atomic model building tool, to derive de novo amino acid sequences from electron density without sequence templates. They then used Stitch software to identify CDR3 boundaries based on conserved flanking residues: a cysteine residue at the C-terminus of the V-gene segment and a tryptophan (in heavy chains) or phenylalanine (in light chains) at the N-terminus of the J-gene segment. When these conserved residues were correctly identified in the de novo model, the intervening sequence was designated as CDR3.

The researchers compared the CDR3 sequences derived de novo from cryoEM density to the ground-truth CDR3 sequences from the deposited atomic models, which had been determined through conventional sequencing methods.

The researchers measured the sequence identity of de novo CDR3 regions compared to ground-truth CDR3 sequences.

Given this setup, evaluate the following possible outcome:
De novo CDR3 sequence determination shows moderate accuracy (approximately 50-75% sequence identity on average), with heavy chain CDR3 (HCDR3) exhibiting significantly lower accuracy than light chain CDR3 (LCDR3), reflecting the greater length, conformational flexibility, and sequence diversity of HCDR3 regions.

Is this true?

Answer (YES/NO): NO